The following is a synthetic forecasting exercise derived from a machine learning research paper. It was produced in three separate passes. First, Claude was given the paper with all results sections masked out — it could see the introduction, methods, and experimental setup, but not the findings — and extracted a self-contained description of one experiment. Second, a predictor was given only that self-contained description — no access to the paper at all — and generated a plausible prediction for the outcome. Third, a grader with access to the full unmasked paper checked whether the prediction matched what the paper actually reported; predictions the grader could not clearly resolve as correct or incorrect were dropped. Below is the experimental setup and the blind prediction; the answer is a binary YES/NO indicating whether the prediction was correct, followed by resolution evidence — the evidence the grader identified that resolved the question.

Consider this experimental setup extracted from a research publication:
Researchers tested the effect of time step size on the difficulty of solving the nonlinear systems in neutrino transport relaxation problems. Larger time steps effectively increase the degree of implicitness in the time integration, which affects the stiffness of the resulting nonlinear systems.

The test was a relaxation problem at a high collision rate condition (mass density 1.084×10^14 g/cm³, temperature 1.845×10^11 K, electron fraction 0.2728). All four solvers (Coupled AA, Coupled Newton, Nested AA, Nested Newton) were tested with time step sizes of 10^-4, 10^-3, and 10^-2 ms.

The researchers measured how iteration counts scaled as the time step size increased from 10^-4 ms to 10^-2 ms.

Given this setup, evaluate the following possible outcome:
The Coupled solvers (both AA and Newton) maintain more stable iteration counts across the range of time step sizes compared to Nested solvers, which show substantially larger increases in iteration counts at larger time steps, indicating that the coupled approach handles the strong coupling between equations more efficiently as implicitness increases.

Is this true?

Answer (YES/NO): NO